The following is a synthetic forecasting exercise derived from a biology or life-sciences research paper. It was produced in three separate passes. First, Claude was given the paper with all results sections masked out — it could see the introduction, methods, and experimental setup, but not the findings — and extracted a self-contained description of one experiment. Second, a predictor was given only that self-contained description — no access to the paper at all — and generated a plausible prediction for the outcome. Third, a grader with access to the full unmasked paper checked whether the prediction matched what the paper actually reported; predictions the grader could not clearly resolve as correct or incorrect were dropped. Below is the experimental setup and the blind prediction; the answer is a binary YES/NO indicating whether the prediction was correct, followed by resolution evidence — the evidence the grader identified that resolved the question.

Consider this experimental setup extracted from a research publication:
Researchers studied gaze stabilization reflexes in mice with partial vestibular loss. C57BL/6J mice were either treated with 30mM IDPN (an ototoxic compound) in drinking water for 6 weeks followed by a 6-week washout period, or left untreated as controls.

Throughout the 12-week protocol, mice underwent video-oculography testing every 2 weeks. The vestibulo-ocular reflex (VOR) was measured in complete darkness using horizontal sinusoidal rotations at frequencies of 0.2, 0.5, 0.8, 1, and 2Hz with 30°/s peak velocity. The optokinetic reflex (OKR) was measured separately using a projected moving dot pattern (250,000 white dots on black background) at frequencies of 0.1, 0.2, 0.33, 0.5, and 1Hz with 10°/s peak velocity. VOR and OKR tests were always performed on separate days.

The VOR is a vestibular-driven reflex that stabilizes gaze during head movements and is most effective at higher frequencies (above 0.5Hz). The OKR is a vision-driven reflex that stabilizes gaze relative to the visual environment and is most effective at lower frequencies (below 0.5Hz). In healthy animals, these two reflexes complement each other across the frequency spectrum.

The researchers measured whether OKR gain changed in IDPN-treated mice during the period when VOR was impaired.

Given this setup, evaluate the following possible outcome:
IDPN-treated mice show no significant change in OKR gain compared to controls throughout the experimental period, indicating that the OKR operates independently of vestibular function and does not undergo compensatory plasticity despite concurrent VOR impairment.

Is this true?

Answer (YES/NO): NO